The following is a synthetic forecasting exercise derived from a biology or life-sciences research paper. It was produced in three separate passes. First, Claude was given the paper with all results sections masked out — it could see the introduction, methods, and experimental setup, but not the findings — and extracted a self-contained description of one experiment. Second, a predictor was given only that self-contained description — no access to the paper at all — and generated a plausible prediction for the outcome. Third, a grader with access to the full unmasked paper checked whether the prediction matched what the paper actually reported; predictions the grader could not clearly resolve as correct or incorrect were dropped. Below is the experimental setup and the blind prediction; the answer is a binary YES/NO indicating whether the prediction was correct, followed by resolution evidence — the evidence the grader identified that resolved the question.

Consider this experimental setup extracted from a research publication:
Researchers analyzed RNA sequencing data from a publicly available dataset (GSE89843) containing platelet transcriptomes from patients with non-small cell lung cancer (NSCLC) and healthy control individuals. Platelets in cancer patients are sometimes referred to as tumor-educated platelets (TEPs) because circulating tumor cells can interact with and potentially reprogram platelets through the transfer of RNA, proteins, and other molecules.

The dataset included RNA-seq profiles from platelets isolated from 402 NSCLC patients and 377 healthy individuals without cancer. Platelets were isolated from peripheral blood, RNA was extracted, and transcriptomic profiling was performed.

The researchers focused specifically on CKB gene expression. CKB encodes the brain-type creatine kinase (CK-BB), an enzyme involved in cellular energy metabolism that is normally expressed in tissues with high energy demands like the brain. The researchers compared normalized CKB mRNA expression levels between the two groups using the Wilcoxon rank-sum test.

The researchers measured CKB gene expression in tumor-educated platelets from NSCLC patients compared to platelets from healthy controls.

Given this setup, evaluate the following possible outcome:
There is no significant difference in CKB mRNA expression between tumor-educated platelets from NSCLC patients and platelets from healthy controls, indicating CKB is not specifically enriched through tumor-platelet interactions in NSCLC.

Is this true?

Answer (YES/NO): NO